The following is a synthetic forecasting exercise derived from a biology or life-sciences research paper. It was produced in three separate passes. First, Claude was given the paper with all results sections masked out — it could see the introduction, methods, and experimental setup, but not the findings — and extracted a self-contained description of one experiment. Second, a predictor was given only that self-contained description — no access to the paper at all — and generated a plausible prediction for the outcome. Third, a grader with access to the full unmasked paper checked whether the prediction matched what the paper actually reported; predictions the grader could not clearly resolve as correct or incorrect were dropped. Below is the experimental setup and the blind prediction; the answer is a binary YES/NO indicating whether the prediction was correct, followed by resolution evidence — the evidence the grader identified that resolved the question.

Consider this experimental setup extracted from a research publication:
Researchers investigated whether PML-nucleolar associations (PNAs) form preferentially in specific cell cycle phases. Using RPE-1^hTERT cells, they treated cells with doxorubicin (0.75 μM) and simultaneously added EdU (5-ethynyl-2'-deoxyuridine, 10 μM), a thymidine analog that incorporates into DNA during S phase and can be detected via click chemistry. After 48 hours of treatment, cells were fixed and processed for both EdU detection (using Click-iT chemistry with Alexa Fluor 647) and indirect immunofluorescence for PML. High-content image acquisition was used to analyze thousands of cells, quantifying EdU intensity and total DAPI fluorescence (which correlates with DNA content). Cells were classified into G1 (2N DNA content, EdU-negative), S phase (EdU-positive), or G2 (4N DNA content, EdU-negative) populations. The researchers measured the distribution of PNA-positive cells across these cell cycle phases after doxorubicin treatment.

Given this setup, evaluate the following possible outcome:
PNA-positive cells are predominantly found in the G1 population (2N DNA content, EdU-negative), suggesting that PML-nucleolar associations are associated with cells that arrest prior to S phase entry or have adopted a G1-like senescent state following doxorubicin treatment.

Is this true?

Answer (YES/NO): NO